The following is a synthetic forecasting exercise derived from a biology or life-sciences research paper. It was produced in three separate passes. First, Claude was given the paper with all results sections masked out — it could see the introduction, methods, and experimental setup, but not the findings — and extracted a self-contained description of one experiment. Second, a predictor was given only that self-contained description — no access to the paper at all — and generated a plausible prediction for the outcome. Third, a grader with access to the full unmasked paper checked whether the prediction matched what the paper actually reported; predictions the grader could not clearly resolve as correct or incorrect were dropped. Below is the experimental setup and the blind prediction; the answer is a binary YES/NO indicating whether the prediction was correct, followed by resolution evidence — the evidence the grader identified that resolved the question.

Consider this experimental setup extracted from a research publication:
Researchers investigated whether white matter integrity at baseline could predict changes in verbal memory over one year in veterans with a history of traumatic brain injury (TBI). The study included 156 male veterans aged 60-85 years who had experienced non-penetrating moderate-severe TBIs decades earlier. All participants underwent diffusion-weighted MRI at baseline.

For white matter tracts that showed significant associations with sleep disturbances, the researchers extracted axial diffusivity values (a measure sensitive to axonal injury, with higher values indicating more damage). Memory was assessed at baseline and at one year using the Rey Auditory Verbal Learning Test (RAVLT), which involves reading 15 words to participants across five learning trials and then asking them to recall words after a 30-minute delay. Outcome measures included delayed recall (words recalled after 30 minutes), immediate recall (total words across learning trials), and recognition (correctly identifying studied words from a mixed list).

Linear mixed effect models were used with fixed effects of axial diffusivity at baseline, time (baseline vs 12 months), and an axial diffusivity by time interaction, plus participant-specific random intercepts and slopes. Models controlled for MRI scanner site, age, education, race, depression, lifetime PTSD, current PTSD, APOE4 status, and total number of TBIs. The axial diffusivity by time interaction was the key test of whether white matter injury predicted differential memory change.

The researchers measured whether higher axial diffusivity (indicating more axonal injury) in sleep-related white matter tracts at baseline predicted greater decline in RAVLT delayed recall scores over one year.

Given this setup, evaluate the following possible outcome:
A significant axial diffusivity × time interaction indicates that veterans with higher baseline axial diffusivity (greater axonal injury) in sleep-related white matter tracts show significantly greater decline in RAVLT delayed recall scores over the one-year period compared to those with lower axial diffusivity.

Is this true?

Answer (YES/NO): NO